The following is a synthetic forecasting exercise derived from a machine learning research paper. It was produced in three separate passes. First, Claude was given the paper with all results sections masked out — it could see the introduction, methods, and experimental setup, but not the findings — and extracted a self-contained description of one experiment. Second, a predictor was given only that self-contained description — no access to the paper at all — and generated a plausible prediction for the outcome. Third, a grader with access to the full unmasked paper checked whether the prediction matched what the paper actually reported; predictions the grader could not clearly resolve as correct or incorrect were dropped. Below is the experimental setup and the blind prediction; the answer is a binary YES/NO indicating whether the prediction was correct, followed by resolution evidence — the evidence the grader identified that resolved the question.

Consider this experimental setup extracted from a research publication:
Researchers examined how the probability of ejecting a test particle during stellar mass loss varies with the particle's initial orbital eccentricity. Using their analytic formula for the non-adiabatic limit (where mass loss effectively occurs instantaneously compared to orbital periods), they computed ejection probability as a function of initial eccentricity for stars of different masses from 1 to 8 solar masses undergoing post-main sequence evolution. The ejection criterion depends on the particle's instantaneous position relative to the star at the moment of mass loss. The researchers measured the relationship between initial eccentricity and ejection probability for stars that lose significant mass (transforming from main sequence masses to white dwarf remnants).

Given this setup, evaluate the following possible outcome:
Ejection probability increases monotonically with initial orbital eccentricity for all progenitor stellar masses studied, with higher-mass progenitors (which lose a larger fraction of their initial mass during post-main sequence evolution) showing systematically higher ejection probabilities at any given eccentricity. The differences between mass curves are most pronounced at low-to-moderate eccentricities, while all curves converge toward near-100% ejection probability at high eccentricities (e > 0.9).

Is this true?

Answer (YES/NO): NO